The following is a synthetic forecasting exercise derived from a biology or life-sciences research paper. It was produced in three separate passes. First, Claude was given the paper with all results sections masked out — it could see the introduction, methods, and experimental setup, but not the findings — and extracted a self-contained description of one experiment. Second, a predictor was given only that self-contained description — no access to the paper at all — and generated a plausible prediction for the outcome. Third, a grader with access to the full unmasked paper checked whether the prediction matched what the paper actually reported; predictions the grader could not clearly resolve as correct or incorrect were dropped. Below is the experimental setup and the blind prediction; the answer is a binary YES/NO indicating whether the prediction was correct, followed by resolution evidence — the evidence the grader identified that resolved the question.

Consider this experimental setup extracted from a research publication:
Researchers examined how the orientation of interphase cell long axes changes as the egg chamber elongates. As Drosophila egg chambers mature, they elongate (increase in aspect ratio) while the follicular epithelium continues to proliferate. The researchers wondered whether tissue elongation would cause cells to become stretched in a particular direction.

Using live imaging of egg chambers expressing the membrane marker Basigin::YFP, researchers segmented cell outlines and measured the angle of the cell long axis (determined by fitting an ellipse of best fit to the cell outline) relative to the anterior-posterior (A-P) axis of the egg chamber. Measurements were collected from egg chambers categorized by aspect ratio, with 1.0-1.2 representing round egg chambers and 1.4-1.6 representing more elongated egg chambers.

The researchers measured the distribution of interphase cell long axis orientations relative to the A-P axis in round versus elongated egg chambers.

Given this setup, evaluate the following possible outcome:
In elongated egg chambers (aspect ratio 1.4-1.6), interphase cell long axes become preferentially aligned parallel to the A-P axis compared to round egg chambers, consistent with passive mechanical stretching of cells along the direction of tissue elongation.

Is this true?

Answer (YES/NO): NO